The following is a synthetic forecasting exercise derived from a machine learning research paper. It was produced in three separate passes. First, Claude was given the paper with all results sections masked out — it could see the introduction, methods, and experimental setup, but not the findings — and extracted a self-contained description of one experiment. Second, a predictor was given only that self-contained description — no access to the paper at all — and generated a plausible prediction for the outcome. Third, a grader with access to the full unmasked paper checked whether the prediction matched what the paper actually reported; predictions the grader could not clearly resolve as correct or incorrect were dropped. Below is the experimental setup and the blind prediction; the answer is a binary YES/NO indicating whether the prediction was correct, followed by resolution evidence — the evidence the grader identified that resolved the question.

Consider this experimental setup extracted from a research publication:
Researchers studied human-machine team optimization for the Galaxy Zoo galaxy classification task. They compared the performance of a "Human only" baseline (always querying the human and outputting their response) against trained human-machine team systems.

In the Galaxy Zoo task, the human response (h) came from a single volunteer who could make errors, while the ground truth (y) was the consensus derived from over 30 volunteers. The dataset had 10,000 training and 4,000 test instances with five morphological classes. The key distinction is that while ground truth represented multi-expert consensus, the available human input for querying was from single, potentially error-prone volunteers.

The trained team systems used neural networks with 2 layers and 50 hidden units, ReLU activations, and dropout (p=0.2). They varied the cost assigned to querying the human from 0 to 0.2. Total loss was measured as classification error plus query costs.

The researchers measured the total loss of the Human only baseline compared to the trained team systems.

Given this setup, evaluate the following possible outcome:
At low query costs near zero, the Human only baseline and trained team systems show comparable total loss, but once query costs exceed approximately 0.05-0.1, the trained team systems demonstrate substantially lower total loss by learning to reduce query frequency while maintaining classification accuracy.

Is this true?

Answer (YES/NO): NO